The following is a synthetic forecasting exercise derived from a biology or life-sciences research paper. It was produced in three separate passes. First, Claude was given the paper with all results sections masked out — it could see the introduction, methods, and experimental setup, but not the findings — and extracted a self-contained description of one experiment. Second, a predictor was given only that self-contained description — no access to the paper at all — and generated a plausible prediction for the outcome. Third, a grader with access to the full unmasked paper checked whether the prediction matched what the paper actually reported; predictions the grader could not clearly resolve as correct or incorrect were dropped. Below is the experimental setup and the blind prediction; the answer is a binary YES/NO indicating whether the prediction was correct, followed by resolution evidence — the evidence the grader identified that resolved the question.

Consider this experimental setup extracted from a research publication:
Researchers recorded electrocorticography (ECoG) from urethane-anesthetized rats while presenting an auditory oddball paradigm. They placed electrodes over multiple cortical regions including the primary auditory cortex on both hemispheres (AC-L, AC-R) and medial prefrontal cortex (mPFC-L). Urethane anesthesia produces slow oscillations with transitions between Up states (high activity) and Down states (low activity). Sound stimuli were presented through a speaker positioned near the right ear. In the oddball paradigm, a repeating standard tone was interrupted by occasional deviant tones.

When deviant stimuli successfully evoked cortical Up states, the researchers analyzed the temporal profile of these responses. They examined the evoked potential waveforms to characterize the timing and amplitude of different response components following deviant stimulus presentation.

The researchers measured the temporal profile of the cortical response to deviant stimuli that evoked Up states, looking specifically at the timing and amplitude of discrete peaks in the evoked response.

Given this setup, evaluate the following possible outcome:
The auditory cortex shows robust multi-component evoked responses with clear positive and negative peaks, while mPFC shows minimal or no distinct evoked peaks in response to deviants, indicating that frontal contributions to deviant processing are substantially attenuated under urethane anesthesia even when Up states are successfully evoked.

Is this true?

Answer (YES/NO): NO